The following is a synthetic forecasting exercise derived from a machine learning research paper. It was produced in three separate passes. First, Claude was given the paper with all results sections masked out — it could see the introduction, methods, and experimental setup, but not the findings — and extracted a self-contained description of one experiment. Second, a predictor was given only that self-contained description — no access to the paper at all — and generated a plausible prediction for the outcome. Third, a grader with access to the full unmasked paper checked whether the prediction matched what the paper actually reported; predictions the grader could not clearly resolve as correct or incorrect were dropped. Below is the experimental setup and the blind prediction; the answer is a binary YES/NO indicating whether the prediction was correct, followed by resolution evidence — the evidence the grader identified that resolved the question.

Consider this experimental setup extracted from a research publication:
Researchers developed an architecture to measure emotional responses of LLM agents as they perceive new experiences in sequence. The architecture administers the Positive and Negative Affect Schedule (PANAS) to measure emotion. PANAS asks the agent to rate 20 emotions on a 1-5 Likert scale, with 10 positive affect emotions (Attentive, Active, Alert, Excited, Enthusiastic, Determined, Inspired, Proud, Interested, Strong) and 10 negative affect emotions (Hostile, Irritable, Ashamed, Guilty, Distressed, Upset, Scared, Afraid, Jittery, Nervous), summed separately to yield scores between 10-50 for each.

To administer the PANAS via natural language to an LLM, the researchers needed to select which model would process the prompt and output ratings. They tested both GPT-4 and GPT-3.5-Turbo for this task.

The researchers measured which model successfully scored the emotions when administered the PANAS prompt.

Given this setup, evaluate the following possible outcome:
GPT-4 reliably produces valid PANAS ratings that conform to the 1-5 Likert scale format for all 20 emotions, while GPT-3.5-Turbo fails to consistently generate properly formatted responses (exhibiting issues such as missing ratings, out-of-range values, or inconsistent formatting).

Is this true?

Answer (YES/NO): NO